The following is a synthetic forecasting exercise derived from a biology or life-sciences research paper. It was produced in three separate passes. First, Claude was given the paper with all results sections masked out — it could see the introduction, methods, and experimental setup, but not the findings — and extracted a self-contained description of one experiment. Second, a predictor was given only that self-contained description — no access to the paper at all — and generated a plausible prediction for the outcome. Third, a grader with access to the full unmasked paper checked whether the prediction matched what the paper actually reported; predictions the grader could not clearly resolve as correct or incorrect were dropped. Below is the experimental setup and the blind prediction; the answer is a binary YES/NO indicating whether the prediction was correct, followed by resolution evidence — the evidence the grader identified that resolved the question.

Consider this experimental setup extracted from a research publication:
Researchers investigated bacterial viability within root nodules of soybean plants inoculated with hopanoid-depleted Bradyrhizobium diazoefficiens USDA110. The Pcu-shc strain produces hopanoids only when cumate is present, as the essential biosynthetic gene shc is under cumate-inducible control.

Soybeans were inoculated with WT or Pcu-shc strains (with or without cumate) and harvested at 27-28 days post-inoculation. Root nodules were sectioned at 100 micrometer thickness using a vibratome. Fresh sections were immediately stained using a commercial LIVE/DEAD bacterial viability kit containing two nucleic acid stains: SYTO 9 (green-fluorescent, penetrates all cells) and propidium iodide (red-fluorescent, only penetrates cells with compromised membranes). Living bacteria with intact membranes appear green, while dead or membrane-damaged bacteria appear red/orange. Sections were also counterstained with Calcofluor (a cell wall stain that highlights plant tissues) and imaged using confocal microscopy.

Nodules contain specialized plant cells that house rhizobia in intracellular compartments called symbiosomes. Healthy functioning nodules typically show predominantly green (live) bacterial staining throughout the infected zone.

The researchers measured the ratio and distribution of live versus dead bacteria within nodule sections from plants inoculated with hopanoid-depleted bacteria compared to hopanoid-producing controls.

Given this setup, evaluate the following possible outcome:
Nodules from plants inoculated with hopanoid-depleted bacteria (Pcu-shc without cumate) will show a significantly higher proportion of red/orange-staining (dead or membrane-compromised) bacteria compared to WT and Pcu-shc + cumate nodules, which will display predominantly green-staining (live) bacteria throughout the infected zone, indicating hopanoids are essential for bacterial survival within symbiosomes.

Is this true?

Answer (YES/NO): YES